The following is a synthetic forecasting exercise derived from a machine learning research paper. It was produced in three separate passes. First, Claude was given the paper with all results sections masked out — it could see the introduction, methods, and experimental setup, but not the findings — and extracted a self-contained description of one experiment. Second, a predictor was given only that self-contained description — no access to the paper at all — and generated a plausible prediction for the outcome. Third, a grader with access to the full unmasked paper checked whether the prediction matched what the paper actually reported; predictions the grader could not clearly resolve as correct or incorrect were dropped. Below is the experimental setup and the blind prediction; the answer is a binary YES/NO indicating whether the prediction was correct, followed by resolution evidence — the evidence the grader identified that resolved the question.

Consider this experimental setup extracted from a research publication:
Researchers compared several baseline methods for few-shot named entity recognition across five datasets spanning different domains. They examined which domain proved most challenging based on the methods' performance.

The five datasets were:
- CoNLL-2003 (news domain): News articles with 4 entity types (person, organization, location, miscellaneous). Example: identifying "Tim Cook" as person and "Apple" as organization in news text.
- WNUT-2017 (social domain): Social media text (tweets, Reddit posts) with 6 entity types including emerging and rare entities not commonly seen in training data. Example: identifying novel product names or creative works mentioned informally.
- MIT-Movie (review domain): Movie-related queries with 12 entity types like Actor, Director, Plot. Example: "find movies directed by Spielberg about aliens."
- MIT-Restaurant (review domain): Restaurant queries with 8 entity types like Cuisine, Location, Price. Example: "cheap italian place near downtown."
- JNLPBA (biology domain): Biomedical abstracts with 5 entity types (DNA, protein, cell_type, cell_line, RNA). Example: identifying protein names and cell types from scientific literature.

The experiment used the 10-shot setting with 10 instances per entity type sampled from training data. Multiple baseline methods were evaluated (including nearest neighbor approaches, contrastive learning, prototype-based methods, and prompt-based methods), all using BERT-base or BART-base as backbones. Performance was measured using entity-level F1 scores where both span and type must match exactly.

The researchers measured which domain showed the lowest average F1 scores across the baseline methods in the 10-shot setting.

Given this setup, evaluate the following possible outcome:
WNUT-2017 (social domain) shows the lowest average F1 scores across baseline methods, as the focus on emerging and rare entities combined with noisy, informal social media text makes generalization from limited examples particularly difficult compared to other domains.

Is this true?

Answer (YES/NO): YES